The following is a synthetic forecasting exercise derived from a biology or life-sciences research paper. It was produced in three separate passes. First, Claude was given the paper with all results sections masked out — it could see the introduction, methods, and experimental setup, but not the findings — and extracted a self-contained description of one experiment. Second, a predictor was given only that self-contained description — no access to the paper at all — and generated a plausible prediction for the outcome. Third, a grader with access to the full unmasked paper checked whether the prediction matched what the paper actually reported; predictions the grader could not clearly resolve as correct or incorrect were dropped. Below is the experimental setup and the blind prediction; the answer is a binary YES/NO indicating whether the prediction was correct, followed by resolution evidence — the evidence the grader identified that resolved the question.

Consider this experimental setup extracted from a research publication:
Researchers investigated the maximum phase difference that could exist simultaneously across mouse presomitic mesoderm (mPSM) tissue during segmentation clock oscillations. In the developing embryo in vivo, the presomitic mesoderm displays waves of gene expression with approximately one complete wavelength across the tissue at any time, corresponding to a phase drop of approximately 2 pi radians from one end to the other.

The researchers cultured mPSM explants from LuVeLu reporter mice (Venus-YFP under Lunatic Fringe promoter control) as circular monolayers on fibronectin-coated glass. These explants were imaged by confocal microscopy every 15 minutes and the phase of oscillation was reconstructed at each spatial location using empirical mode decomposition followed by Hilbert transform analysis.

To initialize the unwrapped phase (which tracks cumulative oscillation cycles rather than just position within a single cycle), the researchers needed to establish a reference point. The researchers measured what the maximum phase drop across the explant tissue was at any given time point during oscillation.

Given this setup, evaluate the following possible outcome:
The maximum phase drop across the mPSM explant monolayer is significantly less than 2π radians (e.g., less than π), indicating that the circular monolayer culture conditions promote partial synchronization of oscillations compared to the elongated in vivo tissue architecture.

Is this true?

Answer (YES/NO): NO